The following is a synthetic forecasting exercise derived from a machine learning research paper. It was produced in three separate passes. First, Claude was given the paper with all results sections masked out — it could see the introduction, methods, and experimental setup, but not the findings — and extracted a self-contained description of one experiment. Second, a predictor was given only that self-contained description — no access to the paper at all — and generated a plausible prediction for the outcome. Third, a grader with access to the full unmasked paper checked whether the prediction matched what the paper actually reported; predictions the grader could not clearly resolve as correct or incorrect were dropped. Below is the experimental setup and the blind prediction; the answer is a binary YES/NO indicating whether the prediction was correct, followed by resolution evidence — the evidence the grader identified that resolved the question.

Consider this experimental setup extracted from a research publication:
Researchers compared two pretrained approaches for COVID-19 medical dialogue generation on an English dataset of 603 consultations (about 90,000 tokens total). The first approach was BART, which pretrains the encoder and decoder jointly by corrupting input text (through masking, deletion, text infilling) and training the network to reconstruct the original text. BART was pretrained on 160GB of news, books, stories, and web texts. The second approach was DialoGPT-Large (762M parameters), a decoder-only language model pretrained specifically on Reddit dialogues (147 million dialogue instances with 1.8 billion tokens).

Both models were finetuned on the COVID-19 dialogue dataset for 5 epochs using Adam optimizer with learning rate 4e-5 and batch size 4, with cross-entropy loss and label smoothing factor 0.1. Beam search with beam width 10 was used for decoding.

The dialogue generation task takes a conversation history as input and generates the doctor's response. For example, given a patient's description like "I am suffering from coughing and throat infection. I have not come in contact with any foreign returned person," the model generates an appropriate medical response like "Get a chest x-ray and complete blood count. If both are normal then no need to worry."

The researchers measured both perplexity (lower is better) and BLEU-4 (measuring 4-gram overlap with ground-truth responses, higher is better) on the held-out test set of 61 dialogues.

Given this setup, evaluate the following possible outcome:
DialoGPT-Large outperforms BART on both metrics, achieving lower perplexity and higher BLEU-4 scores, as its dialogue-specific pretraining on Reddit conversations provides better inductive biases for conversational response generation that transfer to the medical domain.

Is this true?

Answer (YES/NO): NO